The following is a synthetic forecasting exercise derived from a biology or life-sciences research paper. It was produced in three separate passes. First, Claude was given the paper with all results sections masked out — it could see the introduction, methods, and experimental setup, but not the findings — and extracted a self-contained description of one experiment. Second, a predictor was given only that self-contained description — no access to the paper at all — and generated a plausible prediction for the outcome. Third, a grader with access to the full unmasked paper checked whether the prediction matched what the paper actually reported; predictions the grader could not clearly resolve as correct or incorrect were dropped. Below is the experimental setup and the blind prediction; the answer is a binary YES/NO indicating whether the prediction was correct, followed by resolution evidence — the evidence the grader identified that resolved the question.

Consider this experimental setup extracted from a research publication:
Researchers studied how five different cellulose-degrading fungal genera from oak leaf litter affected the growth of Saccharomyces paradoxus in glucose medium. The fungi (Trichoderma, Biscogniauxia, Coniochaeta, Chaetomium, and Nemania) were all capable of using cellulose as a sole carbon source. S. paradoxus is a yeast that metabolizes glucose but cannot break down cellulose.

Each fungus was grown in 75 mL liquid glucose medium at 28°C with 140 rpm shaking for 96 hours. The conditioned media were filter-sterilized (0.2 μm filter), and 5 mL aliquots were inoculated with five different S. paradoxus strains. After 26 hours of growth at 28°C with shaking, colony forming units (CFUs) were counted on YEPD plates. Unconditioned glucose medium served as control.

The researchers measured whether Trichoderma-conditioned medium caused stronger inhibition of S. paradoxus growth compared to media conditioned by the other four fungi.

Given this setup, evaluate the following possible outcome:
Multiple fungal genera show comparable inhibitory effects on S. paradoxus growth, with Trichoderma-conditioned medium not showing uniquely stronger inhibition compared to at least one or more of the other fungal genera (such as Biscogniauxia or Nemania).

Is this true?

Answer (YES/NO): NO